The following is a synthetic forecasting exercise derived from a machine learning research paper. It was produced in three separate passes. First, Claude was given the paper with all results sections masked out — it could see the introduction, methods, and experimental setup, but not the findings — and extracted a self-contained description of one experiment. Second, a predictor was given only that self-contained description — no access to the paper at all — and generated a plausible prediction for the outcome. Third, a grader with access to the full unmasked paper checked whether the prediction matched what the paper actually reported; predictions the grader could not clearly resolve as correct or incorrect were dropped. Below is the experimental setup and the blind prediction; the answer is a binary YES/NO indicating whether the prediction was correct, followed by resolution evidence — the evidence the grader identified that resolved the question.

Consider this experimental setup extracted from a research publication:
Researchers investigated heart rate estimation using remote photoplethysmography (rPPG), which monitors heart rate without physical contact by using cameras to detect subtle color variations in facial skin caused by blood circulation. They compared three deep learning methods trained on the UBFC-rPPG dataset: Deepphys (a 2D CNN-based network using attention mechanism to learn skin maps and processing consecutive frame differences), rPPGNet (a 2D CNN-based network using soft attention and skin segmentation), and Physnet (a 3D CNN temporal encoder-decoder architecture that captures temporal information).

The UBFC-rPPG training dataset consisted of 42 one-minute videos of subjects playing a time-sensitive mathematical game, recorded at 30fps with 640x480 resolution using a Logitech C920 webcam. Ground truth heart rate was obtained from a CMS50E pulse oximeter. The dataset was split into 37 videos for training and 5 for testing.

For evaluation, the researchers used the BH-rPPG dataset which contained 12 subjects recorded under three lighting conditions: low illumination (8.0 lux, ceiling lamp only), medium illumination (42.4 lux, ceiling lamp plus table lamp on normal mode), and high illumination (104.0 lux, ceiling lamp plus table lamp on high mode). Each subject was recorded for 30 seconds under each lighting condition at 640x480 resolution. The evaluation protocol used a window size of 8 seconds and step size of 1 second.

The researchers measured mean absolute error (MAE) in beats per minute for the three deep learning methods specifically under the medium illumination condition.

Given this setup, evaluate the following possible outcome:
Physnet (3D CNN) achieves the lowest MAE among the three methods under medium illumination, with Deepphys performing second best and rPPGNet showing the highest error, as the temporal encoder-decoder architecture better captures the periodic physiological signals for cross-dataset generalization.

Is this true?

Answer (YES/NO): NO